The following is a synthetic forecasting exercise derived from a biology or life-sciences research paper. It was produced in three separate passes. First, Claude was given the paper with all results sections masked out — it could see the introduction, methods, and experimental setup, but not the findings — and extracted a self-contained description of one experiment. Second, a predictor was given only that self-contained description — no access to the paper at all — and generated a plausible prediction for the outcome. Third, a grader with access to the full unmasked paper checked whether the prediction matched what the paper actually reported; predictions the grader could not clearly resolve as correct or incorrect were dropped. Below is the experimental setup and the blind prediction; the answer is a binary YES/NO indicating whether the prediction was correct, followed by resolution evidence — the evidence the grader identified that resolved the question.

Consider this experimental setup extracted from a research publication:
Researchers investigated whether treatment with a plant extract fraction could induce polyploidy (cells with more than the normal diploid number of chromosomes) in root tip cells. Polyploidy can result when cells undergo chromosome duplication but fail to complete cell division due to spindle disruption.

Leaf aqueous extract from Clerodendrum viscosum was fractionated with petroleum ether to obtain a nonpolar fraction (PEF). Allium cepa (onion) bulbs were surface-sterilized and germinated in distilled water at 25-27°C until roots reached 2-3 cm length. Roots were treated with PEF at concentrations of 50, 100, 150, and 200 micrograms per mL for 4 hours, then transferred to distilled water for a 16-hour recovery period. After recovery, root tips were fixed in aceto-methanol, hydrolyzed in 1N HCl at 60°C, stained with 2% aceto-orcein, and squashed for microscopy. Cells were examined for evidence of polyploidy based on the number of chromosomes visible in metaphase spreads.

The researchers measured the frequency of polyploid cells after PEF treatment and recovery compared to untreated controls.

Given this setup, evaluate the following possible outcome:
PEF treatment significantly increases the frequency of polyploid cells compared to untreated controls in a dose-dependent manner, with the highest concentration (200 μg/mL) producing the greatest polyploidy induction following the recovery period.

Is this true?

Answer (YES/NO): NO